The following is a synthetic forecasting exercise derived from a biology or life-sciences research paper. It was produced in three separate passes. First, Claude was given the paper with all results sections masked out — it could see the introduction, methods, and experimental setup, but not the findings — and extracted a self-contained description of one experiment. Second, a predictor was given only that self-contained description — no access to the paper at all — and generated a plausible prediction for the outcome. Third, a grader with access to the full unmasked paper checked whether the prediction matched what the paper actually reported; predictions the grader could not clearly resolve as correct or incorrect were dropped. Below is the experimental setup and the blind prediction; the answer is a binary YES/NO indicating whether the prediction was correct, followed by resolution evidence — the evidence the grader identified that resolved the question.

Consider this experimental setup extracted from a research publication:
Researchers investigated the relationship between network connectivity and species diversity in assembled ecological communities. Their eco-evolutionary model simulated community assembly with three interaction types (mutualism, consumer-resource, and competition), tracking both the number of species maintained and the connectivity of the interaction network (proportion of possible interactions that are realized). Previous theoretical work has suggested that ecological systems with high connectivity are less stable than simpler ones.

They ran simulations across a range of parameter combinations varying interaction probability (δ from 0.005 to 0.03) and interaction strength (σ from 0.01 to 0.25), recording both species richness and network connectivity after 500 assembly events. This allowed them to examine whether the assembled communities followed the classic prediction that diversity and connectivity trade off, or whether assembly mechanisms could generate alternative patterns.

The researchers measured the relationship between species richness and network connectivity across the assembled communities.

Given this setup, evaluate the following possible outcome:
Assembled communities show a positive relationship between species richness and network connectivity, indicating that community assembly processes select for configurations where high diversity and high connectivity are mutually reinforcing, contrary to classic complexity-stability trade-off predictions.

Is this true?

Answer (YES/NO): NO